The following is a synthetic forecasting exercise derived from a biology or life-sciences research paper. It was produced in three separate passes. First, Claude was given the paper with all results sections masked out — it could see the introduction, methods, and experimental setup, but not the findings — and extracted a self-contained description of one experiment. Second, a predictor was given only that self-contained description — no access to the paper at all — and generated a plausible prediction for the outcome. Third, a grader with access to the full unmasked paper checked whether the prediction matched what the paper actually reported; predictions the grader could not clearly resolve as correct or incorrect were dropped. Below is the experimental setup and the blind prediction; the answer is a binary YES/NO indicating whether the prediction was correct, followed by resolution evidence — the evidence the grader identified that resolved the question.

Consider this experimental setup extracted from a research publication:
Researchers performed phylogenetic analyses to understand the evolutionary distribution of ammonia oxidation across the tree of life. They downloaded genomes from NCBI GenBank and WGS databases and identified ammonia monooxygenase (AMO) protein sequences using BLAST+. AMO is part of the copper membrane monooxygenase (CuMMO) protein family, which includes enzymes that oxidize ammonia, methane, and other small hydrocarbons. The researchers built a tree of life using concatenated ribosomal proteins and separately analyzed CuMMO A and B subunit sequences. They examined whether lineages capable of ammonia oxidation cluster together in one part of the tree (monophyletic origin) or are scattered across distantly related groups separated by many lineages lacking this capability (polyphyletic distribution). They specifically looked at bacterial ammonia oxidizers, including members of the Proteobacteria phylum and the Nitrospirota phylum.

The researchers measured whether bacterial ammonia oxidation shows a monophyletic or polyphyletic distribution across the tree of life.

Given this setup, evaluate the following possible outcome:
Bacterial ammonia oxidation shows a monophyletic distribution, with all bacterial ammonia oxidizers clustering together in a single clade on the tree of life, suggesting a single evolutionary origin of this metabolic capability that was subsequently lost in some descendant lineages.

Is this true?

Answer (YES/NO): NO